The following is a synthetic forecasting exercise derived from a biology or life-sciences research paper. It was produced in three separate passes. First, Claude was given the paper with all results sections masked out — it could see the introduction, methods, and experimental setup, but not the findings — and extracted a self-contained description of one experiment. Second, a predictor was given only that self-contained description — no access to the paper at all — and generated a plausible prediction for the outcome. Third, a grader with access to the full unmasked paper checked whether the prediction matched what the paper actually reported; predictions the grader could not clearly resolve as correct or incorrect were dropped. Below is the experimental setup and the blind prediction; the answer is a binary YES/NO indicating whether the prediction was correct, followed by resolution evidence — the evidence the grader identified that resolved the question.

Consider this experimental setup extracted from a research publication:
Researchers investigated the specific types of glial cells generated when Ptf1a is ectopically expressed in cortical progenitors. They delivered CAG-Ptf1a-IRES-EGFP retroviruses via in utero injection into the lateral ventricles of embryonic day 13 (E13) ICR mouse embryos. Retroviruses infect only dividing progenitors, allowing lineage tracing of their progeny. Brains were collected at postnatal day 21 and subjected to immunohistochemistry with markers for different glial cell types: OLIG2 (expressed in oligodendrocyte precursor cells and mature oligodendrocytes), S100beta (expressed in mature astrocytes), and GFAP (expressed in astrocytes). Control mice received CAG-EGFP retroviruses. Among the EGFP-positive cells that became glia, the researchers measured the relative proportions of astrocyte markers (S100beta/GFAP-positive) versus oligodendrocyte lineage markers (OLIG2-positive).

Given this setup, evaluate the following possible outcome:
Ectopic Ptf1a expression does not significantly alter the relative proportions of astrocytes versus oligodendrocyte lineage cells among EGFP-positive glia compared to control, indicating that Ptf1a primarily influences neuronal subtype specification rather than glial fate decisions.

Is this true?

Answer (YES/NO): NO